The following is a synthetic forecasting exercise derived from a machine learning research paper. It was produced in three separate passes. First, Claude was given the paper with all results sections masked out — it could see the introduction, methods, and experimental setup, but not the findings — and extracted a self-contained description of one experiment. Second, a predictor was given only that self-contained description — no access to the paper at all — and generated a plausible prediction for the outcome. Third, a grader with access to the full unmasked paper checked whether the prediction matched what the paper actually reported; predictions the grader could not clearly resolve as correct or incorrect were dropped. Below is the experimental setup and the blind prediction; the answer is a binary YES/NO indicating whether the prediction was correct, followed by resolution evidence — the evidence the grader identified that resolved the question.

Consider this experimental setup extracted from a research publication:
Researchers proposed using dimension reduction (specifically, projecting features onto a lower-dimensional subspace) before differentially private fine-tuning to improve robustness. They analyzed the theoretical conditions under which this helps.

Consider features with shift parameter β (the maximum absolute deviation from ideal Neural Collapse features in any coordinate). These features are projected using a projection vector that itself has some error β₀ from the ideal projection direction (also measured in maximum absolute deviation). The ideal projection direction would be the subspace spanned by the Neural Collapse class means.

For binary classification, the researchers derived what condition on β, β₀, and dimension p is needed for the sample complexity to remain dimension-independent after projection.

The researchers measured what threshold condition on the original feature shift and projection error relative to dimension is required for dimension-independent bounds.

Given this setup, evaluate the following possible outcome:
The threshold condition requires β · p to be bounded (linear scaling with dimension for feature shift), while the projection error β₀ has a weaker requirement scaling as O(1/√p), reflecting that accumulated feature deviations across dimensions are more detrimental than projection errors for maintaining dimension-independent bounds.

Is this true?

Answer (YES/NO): NO